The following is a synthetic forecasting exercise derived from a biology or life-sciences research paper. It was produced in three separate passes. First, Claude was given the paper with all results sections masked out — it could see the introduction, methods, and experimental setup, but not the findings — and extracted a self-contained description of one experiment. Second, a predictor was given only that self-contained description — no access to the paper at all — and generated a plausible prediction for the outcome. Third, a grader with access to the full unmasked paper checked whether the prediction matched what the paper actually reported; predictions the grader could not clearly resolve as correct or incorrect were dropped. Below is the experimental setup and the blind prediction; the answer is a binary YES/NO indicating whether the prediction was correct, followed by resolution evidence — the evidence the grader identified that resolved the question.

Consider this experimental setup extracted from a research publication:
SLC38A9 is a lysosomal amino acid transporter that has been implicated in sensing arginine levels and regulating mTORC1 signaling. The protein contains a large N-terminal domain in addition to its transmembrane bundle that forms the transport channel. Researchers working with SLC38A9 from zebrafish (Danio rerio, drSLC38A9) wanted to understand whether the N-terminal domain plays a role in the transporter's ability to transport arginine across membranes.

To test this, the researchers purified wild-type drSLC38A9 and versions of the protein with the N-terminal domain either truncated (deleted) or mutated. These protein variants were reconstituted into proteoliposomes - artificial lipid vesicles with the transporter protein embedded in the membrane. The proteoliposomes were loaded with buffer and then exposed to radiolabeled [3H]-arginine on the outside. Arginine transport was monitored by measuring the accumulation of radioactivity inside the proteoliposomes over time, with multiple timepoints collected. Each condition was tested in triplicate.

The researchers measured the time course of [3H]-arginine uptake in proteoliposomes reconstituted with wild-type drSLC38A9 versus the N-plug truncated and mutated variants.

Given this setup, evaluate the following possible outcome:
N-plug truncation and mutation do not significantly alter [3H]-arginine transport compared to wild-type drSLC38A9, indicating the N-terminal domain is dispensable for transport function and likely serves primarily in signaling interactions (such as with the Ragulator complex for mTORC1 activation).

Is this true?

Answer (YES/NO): YES